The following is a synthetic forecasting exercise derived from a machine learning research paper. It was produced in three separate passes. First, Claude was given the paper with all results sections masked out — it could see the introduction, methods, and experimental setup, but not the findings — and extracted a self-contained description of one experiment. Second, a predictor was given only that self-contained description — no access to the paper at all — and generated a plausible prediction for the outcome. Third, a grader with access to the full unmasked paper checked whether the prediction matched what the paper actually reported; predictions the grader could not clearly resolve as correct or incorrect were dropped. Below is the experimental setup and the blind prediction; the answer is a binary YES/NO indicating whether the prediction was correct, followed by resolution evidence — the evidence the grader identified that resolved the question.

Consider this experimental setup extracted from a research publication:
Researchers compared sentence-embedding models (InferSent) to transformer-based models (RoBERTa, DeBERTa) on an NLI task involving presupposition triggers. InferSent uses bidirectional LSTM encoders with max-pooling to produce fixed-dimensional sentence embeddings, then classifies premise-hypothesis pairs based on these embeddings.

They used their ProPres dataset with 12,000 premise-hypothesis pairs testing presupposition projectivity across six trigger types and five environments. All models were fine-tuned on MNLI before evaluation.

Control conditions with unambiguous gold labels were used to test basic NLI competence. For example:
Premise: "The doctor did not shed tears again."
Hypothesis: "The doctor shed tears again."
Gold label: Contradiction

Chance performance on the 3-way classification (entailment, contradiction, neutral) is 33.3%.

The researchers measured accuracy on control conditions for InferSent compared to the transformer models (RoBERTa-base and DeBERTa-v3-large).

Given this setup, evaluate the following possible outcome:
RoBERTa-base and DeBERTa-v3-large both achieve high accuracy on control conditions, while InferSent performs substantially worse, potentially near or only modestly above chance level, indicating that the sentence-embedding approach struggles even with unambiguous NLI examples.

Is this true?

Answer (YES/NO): YES